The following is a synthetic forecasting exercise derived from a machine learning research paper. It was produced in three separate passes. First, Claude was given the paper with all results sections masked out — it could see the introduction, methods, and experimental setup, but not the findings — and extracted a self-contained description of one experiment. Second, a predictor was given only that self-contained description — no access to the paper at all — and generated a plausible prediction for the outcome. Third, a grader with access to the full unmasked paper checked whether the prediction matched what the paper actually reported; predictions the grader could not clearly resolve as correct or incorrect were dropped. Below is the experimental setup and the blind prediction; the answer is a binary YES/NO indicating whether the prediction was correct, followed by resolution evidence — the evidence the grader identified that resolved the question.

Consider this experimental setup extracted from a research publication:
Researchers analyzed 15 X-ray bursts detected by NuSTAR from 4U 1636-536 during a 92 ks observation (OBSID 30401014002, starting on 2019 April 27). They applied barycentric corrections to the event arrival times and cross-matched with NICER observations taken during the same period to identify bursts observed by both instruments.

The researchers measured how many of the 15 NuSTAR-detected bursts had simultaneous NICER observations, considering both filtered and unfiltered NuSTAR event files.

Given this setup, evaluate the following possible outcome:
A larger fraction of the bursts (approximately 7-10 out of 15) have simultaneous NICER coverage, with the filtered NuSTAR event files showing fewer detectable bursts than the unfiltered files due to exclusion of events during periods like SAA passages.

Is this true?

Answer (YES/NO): YES